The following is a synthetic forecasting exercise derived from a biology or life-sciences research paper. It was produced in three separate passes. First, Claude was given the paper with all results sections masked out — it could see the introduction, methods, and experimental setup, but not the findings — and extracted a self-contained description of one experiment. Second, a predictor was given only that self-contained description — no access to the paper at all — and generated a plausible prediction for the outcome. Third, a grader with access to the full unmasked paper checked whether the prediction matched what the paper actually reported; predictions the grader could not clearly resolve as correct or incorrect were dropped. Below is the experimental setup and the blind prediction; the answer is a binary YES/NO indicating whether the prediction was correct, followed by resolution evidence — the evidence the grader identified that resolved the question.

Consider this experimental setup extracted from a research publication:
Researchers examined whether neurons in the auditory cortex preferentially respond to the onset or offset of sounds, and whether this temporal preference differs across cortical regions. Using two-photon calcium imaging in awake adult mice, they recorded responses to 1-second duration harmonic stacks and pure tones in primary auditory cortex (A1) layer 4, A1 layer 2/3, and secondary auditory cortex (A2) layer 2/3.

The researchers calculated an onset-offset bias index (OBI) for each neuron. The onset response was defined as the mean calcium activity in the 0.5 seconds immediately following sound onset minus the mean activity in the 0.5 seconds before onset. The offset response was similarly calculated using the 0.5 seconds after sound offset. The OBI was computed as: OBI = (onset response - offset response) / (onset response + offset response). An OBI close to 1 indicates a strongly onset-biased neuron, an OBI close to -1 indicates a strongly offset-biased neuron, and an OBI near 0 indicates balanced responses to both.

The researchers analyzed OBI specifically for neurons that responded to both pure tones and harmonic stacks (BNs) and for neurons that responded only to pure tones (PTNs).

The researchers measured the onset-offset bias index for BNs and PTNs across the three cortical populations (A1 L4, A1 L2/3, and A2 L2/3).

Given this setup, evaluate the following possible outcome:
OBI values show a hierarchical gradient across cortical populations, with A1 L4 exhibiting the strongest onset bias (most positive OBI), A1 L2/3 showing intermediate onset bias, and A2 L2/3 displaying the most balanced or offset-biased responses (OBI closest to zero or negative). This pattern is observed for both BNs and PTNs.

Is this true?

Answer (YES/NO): NO